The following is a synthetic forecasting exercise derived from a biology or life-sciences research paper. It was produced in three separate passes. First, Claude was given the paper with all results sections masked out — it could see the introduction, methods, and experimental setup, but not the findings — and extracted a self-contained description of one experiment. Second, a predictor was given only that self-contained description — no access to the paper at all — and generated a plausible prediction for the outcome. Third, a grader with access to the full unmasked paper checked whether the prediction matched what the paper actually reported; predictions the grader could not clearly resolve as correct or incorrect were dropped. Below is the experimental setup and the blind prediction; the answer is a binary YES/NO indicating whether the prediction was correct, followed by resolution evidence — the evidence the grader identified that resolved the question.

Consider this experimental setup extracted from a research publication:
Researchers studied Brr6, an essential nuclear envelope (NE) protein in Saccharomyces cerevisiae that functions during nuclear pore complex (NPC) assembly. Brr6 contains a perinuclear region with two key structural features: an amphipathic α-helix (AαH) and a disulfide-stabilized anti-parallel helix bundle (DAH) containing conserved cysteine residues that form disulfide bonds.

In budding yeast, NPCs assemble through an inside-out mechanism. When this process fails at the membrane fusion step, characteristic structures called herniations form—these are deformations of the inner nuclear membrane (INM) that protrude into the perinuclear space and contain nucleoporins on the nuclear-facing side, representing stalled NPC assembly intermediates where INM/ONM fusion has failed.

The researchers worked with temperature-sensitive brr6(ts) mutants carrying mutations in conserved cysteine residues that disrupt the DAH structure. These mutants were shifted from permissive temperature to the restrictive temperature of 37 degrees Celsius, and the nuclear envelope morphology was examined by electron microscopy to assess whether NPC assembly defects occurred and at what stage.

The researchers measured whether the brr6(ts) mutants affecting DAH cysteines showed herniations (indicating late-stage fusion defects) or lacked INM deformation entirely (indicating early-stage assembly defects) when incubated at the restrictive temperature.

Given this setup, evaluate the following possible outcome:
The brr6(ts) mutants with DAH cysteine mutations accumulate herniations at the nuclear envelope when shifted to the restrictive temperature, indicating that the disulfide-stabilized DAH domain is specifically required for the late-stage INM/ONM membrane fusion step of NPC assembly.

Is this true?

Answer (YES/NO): YES